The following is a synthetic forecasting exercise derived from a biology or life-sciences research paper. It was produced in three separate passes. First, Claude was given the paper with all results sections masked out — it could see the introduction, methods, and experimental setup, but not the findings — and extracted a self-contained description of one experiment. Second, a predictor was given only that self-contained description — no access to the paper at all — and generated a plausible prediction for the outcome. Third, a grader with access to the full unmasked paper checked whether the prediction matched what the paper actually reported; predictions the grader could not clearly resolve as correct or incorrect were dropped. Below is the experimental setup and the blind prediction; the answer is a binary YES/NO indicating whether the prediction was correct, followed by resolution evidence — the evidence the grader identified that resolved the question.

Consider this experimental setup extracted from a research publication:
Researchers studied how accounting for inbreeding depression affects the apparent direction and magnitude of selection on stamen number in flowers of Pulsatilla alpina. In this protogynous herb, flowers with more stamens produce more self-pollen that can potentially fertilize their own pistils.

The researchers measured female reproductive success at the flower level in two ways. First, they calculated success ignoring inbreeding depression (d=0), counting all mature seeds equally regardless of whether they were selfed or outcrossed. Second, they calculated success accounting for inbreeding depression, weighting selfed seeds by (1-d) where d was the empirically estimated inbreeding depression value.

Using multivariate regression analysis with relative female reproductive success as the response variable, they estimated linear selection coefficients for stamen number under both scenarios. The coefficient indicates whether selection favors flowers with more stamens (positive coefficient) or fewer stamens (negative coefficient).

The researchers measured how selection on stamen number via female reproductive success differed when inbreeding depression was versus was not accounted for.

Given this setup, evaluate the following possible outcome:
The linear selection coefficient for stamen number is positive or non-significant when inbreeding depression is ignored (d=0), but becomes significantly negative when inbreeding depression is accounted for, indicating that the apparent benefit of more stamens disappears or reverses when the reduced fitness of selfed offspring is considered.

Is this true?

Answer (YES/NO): NO